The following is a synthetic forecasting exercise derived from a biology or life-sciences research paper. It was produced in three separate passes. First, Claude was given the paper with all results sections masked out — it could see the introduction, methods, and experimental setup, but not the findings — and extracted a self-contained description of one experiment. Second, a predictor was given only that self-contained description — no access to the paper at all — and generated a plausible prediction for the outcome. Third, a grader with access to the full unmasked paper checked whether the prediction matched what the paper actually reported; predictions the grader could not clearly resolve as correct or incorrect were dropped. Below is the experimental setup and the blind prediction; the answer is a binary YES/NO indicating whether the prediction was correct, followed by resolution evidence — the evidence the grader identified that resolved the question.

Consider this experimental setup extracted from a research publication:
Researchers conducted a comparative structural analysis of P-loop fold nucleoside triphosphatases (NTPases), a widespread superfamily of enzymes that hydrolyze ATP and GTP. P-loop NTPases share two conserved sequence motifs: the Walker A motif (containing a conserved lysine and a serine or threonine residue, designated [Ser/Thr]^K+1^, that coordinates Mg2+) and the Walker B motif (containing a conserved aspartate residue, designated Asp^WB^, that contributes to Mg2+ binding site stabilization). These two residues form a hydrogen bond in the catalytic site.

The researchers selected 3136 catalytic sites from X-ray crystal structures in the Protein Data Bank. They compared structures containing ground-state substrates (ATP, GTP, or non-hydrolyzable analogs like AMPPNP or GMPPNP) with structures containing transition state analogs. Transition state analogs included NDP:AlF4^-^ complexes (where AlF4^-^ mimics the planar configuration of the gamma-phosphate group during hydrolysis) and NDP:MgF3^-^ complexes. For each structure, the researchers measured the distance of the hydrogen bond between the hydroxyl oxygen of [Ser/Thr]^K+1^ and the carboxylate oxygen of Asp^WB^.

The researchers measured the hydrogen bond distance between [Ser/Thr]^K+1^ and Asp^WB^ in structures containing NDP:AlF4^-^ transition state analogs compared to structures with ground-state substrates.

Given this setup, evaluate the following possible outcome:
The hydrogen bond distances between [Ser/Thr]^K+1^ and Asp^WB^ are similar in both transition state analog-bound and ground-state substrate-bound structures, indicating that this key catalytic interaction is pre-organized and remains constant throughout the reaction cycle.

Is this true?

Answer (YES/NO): NO